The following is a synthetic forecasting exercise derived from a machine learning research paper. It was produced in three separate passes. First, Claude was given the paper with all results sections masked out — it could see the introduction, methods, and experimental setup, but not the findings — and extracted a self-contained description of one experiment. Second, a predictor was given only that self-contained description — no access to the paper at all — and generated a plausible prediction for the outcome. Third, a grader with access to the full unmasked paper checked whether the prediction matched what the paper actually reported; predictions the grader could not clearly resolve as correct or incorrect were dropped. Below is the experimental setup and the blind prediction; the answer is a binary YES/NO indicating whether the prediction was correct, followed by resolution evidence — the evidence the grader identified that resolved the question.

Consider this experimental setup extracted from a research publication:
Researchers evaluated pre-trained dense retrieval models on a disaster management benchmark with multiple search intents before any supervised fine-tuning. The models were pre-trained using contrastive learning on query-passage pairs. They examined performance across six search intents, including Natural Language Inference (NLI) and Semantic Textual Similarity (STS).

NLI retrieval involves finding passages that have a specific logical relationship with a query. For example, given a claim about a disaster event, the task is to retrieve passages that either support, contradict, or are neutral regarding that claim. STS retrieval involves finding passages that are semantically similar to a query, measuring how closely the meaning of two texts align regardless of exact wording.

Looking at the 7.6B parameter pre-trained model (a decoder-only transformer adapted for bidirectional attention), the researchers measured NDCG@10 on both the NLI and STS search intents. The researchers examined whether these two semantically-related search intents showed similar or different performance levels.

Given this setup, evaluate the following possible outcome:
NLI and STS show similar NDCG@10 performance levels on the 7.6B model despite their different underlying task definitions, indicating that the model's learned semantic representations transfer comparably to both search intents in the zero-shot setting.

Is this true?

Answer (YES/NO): NO